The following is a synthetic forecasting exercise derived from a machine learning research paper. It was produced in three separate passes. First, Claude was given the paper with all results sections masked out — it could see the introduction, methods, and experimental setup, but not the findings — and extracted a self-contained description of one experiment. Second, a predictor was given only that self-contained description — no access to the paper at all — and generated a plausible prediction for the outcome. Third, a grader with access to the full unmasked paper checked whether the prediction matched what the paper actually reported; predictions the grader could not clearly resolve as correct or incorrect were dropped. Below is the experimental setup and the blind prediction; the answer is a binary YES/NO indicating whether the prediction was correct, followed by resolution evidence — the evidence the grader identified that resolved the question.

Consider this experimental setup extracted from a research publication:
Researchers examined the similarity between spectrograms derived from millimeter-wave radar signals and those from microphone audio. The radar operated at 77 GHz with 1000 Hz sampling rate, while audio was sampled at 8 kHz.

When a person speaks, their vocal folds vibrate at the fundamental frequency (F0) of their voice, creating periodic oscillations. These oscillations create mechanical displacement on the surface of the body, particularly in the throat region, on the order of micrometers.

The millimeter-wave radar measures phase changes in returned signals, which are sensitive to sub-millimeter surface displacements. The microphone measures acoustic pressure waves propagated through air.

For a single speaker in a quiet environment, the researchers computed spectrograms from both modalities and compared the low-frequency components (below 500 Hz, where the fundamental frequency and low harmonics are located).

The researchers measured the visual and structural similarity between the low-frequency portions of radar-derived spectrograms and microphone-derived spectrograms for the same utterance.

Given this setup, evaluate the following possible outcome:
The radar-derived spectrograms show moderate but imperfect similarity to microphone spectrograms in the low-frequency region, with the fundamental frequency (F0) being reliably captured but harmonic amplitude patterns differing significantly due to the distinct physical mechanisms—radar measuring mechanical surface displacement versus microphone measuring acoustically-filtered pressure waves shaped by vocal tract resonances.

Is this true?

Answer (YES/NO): NO